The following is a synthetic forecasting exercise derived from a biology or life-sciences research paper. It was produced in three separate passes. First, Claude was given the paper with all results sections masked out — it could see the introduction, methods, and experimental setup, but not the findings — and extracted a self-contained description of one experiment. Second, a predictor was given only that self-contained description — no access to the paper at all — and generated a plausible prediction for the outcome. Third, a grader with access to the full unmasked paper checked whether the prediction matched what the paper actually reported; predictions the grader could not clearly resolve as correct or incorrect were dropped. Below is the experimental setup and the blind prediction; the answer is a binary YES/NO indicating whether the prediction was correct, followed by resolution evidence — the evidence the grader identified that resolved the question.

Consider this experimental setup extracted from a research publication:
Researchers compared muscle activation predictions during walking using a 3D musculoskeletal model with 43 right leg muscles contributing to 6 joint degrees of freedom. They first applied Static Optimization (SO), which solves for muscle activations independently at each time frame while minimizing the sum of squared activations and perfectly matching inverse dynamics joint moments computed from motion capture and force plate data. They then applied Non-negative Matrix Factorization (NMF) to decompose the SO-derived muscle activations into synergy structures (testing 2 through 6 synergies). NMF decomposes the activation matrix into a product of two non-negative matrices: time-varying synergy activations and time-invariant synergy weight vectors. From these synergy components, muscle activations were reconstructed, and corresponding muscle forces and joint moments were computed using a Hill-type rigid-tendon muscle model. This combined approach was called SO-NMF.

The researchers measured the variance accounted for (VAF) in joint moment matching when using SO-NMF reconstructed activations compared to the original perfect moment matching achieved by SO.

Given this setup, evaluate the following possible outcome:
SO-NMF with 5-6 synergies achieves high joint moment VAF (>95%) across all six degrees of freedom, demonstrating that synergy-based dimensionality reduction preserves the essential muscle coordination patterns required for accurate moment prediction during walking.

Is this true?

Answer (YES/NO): NO